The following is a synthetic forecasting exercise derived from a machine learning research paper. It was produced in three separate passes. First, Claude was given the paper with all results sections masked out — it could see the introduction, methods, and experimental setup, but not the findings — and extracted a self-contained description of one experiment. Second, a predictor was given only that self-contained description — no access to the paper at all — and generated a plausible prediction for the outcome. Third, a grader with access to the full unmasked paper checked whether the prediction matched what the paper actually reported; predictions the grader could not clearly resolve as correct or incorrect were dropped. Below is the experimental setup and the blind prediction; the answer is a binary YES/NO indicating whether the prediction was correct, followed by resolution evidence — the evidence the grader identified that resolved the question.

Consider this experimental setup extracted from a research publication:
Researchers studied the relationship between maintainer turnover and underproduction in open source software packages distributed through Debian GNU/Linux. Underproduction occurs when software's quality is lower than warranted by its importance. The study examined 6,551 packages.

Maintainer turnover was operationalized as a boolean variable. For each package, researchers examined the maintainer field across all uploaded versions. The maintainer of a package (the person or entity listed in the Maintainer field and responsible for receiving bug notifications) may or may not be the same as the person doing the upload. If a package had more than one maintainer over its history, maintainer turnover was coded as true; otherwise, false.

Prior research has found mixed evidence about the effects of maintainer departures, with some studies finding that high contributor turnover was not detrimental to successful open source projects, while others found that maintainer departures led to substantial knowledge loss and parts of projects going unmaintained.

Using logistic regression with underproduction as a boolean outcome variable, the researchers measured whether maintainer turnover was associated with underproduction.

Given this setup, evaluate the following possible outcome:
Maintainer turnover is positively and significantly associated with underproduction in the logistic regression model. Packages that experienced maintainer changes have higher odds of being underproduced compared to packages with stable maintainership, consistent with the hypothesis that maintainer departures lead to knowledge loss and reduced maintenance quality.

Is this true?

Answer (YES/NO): NO